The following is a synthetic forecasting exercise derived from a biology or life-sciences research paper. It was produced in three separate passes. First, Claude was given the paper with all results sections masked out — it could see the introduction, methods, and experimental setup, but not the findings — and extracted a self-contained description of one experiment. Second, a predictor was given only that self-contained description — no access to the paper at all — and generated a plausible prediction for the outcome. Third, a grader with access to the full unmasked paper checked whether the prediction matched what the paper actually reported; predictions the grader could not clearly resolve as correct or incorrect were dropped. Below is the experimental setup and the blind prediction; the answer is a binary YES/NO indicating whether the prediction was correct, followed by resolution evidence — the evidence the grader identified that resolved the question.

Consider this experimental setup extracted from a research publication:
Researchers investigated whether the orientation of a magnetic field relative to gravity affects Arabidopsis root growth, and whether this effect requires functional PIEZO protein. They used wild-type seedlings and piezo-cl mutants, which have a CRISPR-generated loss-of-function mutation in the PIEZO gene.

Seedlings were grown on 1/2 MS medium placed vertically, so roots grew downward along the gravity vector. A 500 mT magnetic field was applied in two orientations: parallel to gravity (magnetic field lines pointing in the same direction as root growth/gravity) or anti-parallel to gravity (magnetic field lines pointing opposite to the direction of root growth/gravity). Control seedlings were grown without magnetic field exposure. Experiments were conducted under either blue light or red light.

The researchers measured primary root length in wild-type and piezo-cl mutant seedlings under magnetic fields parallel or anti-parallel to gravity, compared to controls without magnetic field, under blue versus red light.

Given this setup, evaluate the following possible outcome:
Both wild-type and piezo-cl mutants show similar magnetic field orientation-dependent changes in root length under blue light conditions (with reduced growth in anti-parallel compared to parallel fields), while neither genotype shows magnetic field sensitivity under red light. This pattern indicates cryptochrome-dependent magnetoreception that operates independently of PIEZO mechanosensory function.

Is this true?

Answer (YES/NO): NO